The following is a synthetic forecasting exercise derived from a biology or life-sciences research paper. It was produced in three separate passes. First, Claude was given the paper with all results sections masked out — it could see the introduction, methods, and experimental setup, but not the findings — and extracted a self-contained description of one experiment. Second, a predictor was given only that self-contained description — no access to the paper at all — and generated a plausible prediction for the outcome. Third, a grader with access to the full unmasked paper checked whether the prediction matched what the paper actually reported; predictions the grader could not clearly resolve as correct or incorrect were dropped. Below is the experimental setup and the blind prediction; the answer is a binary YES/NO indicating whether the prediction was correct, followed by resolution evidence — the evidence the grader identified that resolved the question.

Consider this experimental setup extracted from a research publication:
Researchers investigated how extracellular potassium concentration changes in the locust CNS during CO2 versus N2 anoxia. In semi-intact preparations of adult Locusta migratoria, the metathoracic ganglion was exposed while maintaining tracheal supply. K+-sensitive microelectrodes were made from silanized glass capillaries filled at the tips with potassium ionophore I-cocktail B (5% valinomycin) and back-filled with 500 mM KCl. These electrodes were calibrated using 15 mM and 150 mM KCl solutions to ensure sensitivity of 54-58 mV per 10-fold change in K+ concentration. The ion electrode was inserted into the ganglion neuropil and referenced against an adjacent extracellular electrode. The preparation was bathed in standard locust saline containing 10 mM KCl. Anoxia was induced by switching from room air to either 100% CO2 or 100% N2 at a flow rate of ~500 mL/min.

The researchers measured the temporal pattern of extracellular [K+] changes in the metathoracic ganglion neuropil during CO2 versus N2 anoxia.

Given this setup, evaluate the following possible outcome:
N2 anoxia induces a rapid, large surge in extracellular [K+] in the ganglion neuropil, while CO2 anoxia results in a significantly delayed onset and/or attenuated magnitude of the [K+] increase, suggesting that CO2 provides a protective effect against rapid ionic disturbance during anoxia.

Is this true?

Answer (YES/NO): NO